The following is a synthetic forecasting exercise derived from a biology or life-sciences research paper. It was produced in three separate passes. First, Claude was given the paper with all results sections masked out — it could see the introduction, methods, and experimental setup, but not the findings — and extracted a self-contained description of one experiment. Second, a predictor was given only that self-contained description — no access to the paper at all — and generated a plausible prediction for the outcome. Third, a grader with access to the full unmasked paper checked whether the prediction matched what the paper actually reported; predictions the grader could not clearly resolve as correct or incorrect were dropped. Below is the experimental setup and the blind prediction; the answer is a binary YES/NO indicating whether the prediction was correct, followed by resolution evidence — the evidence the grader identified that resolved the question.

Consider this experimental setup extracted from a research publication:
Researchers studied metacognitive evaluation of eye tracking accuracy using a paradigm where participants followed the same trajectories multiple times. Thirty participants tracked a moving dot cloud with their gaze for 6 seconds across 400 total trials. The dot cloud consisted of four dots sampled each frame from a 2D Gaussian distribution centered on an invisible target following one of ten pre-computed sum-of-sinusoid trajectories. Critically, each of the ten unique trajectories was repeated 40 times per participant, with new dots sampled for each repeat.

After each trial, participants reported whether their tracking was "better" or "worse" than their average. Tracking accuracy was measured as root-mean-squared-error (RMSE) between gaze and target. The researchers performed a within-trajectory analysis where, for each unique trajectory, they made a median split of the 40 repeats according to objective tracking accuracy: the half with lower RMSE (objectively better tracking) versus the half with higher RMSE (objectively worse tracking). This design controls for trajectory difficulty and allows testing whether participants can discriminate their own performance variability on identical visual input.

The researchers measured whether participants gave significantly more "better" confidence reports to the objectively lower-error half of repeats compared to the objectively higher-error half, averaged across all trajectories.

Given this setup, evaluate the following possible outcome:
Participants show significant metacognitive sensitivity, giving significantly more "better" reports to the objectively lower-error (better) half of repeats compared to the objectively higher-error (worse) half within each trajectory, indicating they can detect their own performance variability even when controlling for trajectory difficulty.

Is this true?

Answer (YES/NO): YES